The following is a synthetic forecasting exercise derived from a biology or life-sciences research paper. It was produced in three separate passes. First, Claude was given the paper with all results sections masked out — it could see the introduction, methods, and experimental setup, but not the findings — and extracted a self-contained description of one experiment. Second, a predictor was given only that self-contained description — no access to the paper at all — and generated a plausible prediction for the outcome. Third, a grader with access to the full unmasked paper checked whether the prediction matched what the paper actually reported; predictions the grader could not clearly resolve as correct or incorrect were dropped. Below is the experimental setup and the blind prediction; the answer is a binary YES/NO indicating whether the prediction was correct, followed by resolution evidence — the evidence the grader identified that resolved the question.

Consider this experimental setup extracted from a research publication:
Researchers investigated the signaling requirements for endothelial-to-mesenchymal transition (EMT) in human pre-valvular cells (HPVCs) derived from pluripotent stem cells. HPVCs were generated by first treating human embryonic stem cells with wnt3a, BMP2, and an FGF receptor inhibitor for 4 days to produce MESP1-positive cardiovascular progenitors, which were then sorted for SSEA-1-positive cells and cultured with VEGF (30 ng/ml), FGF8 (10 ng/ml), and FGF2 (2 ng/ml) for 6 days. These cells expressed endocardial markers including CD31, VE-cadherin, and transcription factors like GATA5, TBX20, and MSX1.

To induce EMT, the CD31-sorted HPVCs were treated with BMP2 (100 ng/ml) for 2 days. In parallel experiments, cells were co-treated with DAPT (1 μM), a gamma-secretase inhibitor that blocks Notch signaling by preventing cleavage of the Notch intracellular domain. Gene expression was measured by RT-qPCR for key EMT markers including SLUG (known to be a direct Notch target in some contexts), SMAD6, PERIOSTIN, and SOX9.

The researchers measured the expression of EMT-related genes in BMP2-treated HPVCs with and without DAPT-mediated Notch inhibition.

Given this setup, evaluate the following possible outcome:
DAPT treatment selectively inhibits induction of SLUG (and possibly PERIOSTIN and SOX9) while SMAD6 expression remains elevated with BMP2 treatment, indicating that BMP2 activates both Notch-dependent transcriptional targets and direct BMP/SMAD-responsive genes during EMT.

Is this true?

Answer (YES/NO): NO